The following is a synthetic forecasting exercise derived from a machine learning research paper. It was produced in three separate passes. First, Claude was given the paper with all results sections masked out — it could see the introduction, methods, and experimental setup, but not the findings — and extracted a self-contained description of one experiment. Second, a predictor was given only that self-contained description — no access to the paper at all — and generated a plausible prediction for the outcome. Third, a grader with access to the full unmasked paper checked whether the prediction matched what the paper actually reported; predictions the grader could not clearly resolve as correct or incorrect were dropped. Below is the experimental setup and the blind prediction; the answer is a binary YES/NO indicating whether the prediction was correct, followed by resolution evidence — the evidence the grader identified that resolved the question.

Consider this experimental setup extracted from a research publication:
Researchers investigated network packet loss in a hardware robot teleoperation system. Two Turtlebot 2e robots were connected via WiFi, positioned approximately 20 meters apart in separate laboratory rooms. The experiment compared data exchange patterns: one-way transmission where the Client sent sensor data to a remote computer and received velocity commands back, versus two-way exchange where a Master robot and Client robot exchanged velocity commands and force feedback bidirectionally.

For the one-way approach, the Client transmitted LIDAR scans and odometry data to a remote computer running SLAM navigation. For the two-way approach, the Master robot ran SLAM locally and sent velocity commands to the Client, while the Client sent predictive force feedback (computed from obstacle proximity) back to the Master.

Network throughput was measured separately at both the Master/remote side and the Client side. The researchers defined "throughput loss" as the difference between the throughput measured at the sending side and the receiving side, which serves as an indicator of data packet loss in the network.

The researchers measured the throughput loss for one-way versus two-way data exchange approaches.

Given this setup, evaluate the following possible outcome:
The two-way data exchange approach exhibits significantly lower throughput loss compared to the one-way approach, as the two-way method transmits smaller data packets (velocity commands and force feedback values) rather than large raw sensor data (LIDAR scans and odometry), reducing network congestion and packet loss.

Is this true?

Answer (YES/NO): YES